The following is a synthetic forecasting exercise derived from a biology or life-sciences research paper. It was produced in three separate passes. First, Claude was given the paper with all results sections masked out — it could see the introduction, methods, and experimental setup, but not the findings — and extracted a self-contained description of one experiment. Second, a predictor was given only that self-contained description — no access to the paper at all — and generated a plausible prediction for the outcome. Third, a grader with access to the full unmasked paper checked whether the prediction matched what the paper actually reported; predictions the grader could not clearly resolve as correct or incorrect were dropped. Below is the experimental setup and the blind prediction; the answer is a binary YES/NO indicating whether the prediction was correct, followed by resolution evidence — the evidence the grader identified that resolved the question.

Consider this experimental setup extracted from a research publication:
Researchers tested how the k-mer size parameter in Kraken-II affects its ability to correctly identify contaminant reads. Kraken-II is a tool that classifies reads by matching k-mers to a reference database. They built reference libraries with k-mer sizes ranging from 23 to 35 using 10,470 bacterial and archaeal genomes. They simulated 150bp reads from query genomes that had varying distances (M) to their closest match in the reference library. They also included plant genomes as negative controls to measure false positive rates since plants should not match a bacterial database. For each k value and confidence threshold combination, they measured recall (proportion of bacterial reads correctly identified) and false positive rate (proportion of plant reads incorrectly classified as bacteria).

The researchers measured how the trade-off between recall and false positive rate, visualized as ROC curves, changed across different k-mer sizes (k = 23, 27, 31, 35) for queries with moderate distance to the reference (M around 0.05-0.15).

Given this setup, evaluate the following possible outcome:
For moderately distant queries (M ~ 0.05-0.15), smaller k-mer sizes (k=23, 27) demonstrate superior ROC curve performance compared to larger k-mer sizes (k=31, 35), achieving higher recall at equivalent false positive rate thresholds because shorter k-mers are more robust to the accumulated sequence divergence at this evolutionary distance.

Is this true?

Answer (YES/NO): NO